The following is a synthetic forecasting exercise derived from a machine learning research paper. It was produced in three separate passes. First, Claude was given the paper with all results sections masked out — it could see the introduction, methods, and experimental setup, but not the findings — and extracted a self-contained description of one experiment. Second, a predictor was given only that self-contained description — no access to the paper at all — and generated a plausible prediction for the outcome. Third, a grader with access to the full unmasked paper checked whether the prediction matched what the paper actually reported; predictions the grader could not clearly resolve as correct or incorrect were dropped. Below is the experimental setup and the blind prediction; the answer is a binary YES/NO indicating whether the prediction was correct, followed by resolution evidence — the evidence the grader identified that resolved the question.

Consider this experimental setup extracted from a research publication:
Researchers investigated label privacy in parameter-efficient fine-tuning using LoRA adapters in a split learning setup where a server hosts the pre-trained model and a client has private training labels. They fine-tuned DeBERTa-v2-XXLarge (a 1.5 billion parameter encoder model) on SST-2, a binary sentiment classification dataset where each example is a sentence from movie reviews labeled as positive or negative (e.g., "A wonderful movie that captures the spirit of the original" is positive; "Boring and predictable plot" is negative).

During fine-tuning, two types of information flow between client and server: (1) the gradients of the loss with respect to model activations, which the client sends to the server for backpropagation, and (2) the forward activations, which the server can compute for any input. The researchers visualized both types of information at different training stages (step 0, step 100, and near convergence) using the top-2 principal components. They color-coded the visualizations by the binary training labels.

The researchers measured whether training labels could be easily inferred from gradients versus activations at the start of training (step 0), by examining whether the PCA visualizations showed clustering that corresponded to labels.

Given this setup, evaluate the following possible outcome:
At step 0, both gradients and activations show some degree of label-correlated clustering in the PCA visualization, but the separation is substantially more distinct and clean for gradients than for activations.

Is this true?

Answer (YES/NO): NO